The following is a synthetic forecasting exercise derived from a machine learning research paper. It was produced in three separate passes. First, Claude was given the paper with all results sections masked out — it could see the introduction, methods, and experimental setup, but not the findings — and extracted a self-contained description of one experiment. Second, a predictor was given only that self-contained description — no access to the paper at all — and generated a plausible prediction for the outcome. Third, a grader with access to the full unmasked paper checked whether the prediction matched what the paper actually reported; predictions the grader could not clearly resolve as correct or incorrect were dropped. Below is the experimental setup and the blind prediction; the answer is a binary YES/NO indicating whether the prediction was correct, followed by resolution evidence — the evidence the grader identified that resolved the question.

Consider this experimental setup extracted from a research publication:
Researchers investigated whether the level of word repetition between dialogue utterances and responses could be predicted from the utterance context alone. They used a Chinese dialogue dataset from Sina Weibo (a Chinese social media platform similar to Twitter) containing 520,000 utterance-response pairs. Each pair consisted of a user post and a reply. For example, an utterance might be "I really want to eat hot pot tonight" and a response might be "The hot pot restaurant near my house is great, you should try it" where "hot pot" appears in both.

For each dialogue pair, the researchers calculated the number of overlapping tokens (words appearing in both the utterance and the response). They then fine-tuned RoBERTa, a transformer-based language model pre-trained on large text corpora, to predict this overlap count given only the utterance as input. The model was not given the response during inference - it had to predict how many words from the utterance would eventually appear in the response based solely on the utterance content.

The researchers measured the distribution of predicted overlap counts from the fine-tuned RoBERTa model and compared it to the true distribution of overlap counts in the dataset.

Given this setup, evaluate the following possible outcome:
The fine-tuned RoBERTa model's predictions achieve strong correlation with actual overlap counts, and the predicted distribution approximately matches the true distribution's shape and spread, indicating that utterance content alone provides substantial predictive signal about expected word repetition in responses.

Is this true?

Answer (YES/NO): NO